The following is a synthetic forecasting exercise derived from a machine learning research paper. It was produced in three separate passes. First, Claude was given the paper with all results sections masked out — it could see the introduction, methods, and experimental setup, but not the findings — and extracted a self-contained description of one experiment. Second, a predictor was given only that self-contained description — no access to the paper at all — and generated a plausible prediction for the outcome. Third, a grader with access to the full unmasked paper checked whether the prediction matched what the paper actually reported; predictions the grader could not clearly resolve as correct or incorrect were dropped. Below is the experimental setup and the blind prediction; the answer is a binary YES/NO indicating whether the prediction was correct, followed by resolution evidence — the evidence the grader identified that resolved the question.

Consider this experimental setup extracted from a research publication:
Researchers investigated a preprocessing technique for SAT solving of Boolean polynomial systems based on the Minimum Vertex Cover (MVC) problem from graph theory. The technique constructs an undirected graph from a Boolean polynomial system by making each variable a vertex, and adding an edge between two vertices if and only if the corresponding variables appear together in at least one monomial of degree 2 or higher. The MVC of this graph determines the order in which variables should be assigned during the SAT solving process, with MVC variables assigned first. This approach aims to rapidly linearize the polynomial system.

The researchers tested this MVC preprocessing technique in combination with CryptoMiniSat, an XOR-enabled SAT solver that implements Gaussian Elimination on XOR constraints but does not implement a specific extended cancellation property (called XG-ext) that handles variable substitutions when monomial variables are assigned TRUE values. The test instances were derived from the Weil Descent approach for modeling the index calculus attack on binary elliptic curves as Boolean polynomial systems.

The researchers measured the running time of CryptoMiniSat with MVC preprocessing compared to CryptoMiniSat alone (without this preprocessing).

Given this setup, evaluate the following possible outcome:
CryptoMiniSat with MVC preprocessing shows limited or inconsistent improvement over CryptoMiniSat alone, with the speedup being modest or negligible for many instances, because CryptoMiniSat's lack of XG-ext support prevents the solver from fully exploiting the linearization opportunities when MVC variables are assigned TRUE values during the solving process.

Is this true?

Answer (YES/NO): NO